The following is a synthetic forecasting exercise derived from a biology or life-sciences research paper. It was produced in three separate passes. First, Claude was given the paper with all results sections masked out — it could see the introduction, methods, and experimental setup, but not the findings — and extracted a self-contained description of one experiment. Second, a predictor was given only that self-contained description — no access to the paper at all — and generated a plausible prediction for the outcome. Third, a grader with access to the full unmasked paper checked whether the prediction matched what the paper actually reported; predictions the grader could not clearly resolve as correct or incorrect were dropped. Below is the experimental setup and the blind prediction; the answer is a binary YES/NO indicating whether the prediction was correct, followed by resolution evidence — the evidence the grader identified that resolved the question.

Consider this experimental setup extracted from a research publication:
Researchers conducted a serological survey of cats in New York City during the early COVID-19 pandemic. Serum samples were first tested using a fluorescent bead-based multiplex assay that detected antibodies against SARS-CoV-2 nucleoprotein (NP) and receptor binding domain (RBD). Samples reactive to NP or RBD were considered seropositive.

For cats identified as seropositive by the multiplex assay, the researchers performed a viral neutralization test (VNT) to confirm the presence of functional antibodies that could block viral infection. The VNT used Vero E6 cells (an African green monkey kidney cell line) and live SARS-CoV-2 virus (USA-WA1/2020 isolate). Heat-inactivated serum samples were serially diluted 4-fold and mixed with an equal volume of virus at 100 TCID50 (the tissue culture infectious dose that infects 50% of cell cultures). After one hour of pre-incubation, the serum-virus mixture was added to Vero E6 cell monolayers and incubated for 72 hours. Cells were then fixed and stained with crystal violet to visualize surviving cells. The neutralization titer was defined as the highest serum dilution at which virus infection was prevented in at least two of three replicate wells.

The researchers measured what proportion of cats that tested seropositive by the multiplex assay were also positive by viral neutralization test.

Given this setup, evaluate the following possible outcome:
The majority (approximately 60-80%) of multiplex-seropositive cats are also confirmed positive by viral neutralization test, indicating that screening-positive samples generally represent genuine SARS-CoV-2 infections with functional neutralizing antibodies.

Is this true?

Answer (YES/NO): NO